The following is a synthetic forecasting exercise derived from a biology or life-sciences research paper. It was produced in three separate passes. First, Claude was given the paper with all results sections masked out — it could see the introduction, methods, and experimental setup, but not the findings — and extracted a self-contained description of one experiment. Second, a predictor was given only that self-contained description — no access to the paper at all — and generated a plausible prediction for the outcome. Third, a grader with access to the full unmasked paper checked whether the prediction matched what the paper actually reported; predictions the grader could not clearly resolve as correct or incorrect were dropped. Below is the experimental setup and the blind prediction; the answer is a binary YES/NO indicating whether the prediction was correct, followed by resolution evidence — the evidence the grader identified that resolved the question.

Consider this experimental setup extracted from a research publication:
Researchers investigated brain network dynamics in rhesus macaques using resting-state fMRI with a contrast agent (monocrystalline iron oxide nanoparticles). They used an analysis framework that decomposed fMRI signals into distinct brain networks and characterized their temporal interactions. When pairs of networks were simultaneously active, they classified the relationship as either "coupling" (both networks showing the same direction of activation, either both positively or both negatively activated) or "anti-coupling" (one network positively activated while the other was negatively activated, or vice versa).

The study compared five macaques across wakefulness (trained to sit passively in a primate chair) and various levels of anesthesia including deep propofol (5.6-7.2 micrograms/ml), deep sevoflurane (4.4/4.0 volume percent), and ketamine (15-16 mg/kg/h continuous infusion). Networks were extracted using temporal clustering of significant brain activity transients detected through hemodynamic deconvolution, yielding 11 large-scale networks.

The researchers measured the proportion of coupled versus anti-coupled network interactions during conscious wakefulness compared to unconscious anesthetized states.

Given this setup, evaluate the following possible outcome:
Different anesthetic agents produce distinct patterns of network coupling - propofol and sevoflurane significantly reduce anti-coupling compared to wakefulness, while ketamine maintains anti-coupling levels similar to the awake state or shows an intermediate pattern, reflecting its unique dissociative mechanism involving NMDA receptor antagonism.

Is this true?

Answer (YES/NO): NO